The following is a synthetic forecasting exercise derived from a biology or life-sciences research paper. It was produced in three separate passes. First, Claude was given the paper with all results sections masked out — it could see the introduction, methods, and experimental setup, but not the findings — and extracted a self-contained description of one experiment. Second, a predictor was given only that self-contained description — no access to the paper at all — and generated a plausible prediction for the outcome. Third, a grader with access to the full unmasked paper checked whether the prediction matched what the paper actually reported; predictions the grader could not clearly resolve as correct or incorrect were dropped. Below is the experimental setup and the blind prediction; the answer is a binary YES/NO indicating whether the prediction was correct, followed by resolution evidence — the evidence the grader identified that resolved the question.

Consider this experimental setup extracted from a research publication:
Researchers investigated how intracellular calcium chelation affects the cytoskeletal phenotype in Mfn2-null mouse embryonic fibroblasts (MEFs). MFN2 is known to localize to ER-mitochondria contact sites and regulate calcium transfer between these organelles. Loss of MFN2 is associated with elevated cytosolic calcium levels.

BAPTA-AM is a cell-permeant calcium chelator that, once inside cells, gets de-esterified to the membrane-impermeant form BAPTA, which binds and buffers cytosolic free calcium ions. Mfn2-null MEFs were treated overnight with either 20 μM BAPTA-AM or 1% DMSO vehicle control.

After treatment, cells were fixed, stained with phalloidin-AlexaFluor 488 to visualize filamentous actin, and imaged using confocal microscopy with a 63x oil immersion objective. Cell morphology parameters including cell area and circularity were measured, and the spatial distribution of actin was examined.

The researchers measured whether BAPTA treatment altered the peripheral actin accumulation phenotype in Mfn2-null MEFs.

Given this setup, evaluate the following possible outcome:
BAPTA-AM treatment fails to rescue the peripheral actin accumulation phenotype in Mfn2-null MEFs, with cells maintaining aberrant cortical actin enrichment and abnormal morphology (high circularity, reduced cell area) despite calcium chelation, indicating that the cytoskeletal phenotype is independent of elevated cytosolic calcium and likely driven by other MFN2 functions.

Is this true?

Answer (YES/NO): NO